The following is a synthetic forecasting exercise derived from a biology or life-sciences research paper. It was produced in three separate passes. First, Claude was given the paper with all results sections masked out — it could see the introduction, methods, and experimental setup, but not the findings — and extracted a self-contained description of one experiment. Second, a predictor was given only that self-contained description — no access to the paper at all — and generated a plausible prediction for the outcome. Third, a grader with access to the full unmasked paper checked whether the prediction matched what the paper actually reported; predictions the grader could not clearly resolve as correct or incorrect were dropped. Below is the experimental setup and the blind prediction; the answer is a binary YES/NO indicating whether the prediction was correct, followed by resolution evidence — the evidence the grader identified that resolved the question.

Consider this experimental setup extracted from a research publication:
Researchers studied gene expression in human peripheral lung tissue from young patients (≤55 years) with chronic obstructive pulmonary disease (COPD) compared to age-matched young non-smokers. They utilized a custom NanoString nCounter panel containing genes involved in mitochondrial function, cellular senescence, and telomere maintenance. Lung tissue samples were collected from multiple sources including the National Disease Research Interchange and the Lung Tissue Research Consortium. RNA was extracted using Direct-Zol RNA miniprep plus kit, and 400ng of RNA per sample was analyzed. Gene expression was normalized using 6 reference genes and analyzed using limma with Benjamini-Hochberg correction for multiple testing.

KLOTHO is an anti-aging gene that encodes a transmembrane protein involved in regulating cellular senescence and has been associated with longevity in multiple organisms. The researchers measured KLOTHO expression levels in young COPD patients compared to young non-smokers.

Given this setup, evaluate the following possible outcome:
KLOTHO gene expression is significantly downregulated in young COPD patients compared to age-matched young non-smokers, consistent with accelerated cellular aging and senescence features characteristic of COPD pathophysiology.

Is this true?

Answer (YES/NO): YES